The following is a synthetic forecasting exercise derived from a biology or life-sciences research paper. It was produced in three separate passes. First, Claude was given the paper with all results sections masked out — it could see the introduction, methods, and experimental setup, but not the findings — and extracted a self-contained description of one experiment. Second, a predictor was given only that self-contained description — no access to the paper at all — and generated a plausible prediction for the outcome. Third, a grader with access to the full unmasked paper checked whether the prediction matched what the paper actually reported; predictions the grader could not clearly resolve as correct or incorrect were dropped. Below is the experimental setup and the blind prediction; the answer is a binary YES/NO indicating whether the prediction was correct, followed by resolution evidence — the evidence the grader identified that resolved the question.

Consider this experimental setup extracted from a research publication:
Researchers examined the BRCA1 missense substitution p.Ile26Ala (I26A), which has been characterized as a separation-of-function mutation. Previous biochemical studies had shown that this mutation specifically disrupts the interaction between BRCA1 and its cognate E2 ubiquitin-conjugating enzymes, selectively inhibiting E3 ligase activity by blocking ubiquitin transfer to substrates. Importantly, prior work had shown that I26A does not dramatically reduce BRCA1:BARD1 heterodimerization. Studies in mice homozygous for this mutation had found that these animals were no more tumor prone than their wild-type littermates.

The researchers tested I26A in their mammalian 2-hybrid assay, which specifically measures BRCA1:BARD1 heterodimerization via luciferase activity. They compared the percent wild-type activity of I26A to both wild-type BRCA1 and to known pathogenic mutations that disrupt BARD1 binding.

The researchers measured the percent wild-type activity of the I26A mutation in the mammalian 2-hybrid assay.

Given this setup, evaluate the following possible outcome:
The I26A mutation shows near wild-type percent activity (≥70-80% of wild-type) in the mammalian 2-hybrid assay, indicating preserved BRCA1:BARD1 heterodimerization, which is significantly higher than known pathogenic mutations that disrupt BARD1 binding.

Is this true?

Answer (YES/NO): NO